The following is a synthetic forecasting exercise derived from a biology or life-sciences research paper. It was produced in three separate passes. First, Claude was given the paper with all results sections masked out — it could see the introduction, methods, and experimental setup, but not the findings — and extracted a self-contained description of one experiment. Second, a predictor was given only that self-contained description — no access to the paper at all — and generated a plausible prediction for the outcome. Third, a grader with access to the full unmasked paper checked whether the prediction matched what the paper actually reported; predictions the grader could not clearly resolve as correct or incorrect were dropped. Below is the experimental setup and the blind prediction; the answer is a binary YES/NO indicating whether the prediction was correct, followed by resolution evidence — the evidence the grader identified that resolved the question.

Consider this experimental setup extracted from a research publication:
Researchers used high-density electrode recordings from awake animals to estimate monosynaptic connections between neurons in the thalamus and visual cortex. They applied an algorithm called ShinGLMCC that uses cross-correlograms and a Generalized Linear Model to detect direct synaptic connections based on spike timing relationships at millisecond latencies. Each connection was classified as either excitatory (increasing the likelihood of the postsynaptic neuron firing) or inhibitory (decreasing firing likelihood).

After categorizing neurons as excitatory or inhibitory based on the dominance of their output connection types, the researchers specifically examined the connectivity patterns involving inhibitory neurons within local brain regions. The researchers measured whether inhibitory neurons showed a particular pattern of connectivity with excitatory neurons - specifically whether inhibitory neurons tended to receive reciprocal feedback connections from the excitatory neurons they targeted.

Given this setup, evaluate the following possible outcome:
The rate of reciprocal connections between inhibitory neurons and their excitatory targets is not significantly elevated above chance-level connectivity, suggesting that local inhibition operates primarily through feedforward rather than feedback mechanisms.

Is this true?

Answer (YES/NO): NO